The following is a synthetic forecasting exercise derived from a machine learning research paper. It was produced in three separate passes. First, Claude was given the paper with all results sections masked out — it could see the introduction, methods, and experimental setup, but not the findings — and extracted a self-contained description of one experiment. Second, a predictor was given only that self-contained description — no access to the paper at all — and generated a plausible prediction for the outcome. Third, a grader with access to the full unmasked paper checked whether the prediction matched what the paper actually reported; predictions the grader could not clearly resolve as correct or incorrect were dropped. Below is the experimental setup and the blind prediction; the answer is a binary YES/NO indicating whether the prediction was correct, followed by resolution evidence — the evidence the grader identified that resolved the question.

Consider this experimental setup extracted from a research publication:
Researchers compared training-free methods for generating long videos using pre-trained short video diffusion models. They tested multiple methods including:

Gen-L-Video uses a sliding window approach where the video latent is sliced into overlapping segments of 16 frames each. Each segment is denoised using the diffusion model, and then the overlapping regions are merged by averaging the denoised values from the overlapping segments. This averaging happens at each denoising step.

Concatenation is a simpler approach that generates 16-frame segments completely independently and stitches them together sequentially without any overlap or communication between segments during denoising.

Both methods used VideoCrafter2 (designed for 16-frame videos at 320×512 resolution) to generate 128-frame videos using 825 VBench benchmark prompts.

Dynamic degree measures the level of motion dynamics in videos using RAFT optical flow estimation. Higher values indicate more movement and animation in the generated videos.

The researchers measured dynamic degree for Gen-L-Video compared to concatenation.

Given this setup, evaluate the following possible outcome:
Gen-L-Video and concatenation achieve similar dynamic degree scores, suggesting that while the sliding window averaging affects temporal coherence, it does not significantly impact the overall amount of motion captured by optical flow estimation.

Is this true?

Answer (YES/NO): NO